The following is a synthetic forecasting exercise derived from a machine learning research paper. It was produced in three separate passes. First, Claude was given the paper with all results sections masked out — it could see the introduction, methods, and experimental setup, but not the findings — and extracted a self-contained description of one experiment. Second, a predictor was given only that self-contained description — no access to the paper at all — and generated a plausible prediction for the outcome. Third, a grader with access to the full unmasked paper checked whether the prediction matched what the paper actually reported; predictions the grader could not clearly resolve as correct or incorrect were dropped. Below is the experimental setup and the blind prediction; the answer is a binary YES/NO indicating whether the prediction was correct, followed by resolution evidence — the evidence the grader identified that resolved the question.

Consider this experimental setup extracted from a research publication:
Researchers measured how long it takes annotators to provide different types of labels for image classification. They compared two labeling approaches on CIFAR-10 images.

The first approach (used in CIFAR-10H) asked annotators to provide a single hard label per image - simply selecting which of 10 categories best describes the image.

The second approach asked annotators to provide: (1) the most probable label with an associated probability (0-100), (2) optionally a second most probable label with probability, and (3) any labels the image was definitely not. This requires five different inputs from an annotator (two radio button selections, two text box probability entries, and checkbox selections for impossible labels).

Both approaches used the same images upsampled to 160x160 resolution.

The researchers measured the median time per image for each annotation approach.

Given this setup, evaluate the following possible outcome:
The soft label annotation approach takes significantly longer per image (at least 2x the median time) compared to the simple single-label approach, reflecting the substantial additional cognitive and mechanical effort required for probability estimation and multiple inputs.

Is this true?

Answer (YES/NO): YES